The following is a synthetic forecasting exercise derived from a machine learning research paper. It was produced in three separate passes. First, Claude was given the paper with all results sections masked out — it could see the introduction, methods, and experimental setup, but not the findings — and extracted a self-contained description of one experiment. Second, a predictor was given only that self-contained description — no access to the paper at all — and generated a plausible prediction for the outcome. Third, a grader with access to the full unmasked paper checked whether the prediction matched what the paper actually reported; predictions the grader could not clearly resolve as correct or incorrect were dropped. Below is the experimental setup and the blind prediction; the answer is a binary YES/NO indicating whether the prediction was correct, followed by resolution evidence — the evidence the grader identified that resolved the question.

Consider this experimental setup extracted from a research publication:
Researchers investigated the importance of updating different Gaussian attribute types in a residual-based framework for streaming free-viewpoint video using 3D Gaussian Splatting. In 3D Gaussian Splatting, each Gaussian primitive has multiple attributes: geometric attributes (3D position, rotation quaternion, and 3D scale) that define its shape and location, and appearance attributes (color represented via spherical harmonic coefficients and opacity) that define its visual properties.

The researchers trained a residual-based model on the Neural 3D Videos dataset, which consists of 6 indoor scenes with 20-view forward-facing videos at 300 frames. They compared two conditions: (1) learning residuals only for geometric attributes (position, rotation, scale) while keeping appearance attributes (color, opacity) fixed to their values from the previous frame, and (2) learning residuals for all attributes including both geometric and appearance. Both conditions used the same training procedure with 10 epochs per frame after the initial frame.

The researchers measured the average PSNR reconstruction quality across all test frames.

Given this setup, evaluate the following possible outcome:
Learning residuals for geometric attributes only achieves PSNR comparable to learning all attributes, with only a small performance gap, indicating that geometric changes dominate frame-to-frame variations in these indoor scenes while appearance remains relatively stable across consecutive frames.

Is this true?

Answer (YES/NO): NO